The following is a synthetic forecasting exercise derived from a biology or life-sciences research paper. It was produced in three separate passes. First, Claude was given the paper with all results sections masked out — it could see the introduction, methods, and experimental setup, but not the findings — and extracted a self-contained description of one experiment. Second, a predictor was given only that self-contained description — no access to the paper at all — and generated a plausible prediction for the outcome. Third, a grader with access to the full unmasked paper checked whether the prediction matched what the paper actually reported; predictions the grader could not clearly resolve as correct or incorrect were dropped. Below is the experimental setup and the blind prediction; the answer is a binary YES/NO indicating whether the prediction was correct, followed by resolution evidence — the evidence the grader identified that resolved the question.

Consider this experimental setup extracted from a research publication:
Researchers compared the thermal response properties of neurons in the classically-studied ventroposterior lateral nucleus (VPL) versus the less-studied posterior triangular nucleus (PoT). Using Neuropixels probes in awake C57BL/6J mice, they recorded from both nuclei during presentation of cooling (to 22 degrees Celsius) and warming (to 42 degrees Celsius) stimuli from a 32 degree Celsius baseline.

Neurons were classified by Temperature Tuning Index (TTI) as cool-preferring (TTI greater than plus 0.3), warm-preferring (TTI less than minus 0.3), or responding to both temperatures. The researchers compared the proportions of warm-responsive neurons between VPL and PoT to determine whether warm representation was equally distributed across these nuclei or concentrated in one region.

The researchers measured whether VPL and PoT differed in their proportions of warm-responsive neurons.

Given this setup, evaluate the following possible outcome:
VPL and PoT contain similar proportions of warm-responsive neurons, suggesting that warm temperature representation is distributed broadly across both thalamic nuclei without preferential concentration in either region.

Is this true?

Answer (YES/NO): NO